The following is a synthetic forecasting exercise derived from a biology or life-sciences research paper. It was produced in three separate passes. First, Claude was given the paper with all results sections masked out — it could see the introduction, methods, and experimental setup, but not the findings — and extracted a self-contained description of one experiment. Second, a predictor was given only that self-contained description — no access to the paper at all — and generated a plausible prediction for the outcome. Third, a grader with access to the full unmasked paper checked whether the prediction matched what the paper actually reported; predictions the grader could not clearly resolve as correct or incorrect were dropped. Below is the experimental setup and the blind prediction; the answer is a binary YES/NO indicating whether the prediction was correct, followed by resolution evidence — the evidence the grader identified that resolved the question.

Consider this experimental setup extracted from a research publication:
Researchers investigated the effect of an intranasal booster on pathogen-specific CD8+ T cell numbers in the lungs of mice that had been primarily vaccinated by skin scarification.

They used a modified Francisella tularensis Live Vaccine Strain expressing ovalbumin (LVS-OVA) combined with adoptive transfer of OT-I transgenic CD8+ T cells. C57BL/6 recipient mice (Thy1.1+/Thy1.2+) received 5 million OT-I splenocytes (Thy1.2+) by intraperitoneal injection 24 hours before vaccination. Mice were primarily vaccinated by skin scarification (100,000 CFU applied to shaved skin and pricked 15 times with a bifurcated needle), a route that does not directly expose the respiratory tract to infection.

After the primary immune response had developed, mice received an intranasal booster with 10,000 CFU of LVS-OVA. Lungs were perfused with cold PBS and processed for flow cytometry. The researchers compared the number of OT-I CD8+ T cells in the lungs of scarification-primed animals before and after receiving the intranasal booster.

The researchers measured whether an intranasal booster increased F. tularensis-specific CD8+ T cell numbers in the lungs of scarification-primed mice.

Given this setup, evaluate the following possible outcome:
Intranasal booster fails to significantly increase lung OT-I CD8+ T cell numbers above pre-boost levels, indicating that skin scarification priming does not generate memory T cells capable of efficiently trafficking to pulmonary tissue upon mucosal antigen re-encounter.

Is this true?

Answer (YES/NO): NO